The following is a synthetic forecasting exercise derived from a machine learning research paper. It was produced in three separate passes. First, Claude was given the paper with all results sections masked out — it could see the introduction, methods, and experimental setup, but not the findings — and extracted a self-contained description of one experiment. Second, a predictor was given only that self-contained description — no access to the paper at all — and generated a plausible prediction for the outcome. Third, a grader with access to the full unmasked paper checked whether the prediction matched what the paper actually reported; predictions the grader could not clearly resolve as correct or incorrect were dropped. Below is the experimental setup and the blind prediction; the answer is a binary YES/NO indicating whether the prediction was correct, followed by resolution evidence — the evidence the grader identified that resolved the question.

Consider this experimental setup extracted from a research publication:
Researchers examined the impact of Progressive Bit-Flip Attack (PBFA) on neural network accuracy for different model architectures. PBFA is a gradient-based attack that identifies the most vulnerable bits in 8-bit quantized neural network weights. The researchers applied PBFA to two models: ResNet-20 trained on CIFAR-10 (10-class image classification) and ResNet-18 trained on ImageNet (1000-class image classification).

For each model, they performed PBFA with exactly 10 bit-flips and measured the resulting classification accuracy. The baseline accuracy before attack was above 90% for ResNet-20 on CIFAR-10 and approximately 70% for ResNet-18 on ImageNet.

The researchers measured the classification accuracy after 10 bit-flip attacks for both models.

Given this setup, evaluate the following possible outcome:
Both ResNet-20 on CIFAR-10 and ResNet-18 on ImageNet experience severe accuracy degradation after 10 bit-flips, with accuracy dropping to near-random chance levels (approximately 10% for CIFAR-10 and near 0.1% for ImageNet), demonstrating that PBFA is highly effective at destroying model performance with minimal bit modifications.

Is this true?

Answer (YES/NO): NO